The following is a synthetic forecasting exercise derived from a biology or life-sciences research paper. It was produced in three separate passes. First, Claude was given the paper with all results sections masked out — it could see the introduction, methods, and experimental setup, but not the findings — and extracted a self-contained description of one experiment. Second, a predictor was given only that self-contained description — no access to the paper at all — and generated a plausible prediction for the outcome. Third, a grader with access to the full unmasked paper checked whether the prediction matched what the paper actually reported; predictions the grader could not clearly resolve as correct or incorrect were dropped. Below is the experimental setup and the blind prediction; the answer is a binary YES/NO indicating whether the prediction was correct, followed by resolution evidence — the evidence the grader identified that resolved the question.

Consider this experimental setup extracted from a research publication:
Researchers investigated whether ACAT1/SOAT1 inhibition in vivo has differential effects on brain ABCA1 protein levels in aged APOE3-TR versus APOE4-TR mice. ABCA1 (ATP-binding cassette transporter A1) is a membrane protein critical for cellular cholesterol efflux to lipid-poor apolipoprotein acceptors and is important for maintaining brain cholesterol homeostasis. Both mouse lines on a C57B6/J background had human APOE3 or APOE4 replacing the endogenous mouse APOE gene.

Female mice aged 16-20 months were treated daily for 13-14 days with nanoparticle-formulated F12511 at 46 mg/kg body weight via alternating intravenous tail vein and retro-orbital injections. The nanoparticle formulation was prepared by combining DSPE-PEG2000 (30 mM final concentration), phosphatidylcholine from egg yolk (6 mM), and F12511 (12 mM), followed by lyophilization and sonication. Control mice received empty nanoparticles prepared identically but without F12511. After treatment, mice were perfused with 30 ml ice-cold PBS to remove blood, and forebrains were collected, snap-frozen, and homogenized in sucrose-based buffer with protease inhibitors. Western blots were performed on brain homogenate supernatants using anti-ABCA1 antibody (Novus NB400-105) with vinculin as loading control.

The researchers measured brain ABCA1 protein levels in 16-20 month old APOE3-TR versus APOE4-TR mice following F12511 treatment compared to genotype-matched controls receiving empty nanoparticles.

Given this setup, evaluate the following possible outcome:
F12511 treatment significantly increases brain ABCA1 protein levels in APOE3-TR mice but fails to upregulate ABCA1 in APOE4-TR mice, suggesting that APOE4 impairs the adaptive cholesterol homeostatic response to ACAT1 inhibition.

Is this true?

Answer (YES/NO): NO